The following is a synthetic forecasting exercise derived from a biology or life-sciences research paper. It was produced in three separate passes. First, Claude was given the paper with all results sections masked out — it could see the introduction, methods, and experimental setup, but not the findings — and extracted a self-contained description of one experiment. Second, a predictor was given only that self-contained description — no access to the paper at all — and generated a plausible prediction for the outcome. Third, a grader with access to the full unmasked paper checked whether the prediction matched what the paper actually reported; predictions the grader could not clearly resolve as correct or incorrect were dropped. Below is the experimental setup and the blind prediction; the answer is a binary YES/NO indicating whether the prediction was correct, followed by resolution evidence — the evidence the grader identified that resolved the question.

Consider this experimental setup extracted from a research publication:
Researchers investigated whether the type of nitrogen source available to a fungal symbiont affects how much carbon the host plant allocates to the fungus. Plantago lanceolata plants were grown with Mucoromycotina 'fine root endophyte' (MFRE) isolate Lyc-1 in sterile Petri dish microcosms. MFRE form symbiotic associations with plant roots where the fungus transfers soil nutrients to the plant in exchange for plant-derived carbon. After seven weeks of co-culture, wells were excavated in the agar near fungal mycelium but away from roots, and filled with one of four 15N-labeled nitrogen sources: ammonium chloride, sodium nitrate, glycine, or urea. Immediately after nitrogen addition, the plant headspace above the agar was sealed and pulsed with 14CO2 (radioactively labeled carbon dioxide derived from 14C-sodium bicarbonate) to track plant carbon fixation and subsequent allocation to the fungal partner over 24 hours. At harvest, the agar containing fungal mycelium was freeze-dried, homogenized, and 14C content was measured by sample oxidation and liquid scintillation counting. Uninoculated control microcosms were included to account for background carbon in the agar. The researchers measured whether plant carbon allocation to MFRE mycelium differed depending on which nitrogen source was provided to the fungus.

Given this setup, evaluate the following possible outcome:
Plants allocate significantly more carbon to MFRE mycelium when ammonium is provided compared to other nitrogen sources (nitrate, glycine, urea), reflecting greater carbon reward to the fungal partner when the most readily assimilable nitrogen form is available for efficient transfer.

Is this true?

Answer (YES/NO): NO